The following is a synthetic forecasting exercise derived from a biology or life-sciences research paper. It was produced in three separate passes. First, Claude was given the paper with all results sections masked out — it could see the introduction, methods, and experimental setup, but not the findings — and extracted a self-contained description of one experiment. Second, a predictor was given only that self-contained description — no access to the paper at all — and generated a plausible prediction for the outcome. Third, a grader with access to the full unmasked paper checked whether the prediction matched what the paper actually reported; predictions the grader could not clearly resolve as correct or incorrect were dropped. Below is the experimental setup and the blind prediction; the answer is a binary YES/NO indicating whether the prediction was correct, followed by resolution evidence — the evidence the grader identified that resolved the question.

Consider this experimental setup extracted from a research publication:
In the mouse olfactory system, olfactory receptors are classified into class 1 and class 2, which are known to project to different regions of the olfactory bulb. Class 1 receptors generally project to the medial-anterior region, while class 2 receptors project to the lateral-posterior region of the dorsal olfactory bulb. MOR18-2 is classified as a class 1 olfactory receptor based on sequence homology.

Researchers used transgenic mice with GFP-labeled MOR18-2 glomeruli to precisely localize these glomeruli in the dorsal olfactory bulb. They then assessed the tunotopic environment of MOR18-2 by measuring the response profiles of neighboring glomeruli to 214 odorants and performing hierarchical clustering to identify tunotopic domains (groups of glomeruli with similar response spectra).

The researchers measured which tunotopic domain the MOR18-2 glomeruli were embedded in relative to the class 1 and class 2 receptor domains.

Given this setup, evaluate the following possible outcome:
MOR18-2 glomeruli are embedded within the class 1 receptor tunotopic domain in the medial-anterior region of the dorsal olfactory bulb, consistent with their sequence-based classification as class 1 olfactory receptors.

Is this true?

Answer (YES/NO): NO